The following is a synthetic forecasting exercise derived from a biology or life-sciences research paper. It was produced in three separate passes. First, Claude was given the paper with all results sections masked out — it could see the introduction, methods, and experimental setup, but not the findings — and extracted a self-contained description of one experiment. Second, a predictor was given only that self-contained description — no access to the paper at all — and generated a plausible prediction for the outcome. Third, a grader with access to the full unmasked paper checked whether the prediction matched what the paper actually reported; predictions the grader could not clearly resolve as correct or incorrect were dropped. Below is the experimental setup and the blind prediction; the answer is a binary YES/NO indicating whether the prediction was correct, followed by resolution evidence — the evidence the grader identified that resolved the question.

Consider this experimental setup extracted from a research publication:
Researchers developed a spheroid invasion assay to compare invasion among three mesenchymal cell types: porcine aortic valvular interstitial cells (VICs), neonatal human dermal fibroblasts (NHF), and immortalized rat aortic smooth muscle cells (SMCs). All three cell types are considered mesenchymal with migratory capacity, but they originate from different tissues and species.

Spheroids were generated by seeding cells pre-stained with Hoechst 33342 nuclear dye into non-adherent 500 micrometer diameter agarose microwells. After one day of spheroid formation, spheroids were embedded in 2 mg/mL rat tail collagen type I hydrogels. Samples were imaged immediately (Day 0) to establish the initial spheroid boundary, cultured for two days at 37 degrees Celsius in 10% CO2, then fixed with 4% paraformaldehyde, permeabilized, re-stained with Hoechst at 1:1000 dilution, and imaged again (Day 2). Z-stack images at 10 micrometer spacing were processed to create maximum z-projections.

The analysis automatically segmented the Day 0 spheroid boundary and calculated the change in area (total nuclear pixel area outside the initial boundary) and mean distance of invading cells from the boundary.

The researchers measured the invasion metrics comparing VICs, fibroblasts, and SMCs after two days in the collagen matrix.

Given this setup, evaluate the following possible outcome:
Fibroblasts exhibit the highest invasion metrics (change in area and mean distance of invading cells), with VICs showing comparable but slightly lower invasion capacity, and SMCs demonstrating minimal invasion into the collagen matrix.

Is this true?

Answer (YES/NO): NO